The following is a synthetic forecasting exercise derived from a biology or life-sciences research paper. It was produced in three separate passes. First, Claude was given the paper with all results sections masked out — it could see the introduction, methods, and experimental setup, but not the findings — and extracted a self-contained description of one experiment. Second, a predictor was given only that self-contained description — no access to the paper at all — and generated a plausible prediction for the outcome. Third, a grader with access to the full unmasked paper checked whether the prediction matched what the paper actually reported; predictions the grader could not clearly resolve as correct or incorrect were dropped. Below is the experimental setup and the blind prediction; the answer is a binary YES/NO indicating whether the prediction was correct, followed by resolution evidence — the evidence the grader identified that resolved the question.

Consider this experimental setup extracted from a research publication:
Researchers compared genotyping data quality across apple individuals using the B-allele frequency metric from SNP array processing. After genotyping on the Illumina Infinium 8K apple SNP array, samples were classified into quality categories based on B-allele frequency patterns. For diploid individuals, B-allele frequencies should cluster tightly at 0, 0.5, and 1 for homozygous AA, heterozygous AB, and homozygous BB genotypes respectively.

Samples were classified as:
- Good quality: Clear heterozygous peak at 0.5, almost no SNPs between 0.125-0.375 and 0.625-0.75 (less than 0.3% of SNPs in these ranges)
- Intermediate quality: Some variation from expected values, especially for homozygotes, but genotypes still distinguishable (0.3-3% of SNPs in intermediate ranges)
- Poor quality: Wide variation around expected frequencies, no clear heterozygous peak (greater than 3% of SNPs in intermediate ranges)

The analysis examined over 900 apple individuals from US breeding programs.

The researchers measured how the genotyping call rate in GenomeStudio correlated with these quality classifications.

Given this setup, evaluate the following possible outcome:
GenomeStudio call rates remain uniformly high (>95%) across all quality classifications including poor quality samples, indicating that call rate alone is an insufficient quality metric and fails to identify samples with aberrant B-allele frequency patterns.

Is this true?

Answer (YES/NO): NO